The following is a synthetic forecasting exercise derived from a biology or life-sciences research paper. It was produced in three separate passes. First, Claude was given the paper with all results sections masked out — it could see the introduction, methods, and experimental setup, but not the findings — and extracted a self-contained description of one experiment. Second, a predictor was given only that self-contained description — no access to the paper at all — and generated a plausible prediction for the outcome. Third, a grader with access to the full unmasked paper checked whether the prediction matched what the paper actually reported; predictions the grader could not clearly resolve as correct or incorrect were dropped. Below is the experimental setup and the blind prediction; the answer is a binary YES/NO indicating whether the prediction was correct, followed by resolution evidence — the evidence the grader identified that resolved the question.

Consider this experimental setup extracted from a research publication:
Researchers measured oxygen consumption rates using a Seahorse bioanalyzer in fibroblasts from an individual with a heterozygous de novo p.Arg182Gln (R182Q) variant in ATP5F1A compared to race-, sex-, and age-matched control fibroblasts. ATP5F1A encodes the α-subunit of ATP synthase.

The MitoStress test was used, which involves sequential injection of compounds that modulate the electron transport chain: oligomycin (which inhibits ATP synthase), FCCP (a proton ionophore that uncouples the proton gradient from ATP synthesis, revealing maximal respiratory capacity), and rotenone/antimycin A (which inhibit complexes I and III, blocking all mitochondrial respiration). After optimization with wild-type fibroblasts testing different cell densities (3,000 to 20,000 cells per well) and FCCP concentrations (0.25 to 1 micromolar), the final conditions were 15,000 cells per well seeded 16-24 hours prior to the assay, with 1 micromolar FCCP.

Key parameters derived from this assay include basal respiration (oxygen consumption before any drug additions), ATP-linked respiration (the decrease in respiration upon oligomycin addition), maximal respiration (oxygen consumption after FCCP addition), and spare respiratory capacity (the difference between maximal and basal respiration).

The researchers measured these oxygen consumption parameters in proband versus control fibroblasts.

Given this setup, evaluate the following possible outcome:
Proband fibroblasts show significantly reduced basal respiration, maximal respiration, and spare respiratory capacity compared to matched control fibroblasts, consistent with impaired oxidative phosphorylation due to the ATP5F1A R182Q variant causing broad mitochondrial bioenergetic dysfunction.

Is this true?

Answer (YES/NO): NO